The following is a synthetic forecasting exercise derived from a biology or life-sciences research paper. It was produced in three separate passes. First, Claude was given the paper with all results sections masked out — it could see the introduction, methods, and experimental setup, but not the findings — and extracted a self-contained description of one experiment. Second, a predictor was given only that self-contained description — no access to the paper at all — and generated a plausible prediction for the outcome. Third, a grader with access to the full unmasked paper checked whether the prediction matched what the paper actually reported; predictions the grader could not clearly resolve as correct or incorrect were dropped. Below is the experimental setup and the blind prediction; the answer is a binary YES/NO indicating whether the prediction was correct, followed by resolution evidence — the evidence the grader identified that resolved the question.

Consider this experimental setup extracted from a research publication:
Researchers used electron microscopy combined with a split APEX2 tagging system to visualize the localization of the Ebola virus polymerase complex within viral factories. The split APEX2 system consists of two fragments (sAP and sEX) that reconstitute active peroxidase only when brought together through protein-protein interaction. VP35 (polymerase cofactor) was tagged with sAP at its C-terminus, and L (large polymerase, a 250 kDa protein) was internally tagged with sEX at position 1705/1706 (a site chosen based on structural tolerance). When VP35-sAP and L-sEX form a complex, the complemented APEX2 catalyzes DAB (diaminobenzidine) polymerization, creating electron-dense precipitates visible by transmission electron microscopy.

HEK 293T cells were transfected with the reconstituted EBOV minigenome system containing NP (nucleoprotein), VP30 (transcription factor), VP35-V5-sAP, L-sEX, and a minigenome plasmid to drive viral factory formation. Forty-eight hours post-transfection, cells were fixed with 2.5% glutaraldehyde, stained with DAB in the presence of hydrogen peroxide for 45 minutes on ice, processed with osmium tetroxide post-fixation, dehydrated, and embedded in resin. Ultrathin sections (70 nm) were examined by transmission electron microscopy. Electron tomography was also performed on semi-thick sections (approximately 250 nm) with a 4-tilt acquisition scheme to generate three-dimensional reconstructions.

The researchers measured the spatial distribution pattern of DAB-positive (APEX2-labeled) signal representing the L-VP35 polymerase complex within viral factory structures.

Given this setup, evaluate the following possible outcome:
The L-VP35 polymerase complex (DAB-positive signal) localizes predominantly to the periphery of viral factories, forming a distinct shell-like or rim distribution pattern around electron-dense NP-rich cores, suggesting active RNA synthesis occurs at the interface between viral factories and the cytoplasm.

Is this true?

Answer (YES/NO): NO